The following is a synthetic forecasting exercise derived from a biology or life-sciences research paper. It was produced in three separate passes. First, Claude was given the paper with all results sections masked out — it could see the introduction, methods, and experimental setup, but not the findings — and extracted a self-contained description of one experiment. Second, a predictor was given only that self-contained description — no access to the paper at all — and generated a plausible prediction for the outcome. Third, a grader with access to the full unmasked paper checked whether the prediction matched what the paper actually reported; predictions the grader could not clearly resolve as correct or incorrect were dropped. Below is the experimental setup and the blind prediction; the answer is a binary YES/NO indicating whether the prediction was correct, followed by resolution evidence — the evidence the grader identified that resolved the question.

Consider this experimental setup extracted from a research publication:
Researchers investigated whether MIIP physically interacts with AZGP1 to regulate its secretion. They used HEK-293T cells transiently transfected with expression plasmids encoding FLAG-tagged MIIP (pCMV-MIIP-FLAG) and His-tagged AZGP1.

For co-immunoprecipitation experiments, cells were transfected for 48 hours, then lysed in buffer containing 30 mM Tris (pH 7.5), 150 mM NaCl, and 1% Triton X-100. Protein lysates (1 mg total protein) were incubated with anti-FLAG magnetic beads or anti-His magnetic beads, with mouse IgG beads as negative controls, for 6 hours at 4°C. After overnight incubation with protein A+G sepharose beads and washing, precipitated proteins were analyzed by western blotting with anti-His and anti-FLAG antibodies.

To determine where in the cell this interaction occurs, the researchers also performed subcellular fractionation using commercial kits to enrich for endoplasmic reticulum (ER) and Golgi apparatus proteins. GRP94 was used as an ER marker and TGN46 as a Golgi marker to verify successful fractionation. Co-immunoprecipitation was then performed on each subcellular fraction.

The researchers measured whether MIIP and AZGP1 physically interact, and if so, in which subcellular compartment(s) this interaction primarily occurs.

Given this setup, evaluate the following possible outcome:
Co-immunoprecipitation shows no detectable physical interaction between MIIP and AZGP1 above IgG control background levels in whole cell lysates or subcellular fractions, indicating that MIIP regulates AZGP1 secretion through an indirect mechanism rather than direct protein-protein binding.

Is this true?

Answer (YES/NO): NO